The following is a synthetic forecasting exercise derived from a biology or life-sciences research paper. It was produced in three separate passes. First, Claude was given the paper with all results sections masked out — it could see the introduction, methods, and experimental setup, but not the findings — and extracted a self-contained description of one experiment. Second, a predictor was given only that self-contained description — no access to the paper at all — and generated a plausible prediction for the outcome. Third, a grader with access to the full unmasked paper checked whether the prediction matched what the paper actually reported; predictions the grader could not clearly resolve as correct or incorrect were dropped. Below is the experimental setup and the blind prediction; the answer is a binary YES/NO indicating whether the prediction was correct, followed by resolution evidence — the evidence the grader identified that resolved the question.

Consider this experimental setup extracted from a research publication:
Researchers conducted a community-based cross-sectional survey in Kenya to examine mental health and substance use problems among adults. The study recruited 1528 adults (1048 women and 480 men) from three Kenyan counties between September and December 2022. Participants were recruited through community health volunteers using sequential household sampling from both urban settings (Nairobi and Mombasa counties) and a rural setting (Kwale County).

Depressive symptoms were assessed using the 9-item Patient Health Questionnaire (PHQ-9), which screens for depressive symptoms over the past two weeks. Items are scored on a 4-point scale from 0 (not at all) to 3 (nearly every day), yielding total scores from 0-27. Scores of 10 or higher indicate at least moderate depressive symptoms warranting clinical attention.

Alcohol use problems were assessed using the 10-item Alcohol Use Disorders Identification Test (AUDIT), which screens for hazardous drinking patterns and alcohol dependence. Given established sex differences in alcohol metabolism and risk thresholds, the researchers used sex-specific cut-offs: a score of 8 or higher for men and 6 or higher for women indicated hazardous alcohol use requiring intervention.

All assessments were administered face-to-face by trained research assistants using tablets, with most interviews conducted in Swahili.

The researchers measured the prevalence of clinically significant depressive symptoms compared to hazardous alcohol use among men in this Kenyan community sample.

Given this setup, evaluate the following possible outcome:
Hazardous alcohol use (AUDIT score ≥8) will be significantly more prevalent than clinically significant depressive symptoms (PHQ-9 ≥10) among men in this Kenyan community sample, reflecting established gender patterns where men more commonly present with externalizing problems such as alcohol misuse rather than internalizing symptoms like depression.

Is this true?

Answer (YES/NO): NO